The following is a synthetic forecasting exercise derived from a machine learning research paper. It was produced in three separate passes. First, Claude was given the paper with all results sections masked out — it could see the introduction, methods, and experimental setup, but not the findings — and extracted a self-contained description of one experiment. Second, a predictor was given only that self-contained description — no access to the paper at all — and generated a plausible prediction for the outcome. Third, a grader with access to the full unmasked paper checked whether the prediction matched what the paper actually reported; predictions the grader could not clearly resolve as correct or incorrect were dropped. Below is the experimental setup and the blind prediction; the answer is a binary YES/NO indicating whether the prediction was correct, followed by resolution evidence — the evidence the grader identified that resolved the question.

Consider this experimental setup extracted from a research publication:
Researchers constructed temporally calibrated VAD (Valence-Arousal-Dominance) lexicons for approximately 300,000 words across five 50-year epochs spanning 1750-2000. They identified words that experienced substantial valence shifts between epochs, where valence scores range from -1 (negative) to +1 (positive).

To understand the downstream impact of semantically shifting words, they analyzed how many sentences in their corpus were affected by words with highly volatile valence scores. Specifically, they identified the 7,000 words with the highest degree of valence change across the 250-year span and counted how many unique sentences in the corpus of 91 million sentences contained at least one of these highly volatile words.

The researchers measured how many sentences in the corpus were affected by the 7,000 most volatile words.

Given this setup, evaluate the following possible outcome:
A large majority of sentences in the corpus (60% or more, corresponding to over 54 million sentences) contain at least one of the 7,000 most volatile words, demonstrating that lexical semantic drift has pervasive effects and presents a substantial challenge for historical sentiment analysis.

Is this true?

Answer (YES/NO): NO